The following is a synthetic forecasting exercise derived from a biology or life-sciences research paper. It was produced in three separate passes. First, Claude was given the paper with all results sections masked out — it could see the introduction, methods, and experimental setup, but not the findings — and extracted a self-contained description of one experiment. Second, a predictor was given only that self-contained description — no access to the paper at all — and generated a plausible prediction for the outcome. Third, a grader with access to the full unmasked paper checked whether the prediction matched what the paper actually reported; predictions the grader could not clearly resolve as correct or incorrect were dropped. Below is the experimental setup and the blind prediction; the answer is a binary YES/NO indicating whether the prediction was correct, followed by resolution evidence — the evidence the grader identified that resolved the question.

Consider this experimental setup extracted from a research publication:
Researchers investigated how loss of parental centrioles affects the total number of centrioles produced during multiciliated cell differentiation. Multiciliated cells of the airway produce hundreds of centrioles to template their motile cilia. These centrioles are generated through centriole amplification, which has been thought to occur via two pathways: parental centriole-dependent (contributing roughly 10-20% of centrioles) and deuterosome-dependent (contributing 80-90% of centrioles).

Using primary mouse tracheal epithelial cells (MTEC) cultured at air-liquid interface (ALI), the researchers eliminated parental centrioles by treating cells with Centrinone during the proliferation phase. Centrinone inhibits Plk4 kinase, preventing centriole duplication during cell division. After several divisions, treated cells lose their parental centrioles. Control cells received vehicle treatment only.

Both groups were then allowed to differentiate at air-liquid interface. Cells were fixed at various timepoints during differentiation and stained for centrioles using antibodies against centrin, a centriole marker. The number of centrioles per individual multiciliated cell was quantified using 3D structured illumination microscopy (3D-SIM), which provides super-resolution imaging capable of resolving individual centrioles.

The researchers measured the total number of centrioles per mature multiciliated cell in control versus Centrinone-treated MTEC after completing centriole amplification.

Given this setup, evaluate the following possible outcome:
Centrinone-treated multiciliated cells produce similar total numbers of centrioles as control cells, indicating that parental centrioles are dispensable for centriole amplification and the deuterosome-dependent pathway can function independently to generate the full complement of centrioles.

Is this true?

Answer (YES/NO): YES